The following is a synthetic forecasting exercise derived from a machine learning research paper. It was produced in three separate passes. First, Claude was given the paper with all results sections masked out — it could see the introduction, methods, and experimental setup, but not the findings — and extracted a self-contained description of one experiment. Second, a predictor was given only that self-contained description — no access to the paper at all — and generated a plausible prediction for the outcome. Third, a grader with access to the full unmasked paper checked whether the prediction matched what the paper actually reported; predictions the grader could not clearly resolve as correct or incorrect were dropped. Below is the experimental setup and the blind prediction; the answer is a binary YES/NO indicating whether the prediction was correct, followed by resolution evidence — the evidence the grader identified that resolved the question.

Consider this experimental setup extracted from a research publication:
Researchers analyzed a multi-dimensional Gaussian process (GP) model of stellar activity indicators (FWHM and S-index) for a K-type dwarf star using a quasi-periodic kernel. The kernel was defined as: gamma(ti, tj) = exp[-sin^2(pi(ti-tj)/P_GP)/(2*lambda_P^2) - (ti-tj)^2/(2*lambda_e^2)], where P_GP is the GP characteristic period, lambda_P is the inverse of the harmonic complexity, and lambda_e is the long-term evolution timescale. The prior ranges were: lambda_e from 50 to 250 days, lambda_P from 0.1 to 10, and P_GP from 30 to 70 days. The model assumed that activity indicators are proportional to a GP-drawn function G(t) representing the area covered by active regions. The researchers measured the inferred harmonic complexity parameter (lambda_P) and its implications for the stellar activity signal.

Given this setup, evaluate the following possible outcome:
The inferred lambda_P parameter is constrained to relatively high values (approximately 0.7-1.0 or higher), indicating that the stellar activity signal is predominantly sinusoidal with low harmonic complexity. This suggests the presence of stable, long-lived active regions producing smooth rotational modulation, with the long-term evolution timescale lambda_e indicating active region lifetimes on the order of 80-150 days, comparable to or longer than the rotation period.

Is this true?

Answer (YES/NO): NO